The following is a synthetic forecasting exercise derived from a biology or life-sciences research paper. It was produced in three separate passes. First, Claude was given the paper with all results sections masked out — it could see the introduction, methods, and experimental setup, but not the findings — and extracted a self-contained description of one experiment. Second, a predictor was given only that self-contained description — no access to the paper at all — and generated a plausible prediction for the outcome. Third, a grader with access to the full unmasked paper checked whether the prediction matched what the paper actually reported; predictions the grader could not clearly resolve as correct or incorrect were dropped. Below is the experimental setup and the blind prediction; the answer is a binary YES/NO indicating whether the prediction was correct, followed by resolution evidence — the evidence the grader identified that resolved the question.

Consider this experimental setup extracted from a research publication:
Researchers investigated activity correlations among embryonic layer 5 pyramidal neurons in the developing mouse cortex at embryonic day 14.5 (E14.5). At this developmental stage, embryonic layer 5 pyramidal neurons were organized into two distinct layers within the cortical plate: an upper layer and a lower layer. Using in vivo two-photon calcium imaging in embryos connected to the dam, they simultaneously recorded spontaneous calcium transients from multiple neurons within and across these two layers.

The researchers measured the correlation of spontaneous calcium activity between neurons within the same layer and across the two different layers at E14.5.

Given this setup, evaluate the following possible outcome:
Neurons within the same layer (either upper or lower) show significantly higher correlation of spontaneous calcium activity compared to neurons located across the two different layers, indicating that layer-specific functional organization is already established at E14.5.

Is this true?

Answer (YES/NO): NO